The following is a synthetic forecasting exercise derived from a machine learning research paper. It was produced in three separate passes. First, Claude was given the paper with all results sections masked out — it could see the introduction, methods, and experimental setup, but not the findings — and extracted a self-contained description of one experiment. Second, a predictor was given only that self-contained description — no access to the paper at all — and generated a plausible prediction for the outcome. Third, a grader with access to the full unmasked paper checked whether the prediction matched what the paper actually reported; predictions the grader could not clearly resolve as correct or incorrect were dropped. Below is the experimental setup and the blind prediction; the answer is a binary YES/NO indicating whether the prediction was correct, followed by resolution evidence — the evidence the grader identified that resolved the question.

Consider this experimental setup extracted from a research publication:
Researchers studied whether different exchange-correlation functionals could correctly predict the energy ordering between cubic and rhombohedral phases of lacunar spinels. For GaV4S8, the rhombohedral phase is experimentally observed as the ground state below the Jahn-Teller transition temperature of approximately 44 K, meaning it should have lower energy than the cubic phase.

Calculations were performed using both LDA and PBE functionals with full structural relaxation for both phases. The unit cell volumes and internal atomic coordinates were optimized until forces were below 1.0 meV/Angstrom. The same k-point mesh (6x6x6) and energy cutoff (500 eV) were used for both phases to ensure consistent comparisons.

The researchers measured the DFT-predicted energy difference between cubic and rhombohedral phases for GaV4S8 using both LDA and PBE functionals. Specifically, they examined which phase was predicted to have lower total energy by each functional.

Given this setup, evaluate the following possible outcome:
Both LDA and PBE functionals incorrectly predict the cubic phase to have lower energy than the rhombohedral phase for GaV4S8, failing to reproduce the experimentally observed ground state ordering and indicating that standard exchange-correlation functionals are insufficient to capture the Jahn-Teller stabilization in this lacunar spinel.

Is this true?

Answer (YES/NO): NO